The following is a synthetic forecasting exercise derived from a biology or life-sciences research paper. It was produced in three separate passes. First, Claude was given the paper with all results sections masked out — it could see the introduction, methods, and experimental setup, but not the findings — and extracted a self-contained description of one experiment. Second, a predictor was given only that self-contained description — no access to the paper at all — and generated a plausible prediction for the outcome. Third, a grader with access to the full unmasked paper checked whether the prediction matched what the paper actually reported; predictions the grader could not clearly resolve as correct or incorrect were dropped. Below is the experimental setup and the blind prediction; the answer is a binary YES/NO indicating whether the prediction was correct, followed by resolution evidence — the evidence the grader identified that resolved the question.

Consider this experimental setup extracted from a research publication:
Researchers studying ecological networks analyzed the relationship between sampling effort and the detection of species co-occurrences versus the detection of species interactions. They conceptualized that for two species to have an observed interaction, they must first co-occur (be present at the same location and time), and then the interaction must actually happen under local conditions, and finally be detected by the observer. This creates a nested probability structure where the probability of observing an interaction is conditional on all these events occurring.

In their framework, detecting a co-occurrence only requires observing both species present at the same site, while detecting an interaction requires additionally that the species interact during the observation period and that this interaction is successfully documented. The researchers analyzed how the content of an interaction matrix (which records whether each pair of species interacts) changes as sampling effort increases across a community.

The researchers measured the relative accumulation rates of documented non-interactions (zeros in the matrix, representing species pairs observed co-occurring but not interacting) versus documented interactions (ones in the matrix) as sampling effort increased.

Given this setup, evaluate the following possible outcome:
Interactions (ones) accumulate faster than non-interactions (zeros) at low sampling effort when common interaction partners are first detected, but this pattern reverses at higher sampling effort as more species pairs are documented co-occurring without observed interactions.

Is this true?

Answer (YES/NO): NO